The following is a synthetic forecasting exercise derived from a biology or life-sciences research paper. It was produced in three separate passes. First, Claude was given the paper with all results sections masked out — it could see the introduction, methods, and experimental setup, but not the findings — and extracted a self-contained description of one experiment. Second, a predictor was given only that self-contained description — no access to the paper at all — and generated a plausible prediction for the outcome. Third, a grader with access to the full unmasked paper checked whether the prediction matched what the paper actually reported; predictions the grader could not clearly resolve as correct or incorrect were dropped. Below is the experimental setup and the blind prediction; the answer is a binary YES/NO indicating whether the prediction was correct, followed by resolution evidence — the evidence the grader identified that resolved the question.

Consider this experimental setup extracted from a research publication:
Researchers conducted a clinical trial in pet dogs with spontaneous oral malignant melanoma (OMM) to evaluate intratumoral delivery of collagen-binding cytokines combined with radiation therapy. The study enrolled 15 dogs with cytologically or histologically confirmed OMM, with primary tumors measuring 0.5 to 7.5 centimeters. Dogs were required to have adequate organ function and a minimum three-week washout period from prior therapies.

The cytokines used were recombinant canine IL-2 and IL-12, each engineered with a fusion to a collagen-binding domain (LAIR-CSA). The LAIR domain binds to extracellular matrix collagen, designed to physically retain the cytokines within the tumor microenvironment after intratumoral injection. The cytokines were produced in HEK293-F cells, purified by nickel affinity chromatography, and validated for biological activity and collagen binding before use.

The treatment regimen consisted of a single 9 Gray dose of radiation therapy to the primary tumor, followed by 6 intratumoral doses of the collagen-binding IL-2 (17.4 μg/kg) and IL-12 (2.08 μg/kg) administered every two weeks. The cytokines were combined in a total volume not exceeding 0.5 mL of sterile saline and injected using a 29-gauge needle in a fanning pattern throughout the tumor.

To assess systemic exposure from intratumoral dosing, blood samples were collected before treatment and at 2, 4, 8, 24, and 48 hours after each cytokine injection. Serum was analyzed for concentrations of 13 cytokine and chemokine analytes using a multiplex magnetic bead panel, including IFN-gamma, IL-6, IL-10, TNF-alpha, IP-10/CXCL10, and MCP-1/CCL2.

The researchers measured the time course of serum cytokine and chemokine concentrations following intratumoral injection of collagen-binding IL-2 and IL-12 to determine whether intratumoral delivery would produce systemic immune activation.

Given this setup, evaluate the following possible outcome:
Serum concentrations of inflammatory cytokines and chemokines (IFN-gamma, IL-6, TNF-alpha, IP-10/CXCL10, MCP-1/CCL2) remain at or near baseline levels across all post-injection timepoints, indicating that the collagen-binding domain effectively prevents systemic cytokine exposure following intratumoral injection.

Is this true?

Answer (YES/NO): NO